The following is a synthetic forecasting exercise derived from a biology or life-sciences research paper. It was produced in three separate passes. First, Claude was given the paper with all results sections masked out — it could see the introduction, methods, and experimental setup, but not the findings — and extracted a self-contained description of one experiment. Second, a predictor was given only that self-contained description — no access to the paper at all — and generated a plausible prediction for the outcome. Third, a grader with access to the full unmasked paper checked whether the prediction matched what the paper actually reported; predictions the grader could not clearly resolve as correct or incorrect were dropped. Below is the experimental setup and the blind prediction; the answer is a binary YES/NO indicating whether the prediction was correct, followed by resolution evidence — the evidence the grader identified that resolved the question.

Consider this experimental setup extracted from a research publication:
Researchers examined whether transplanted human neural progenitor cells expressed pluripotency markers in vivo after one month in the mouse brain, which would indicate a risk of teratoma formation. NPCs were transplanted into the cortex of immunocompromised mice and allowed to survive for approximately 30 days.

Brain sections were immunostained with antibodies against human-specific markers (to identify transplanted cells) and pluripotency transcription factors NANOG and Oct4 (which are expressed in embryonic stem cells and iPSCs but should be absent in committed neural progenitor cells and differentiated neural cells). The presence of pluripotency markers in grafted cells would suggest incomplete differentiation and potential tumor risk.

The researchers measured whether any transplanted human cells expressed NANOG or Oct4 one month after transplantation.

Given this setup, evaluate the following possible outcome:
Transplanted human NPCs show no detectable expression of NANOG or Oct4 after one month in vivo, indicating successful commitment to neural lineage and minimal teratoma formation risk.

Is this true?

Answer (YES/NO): NO